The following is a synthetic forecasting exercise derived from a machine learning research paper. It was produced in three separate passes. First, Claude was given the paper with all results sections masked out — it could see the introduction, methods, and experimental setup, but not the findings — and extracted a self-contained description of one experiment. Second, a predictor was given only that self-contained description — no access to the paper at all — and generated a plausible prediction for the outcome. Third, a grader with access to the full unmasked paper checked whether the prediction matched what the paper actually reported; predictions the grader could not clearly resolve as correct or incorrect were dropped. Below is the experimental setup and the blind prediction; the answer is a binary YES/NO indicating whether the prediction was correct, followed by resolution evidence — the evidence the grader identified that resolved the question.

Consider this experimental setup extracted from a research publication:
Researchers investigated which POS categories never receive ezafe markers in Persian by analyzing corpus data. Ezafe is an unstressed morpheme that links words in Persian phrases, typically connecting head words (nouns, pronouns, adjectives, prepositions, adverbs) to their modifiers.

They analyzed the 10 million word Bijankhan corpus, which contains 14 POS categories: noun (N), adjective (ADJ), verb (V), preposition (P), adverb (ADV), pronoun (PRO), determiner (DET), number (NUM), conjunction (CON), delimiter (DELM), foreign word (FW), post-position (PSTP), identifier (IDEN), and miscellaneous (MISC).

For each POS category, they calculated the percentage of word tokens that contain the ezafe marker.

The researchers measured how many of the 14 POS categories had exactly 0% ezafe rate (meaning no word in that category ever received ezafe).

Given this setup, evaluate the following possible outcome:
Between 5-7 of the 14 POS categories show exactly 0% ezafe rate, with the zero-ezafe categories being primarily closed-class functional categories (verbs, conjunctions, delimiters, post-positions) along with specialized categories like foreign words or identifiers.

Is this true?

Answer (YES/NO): NO